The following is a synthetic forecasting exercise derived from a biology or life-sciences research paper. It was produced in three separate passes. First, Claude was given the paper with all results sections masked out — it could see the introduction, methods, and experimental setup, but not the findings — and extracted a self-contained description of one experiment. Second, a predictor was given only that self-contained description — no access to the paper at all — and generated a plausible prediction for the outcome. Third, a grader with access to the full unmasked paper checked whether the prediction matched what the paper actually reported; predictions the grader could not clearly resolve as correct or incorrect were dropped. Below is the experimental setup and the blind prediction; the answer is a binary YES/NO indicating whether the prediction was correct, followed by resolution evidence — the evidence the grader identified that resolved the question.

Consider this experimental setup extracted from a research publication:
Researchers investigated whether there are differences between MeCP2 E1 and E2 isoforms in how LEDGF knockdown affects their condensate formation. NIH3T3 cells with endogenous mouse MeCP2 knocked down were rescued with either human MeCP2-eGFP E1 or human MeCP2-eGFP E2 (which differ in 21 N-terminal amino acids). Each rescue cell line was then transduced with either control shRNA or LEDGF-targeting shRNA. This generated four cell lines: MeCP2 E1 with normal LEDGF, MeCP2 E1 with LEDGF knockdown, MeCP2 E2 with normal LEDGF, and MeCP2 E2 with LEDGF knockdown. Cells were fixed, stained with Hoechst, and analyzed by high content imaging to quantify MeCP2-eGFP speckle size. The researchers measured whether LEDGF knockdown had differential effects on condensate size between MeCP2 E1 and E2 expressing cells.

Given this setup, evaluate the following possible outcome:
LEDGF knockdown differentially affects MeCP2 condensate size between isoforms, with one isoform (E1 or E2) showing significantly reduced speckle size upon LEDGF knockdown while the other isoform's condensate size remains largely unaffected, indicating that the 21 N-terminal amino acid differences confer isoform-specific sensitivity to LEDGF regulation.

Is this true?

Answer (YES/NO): NO